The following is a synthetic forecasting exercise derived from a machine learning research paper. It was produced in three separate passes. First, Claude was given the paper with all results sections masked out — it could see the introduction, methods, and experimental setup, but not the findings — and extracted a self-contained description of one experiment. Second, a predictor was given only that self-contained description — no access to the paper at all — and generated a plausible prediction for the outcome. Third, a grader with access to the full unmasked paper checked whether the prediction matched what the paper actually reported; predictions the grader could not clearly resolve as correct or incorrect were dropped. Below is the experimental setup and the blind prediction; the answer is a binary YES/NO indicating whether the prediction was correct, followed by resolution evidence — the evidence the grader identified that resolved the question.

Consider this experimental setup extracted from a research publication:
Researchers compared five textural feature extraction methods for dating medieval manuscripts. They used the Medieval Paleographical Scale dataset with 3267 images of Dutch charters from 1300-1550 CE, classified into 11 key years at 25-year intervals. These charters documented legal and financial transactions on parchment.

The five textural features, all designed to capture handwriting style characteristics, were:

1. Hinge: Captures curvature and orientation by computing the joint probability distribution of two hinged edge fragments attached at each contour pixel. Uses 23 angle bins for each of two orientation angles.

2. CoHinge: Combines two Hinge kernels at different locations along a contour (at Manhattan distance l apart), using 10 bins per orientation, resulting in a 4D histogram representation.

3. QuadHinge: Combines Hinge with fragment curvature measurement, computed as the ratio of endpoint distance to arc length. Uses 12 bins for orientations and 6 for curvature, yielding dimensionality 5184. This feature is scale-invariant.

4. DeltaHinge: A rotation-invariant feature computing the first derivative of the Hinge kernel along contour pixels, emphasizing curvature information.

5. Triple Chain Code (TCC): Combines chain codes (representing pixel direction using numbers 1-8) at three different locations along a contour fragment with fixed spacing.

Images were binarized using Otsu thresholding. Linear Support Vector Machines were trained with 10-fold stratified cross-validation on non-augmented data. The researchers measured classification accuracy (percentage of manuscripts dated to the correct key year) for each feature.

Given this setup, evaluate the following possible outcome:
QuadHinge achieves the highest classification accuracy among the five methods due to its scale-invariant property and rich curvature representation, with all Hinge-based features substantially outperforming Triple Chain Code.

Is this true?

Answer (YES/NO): NO